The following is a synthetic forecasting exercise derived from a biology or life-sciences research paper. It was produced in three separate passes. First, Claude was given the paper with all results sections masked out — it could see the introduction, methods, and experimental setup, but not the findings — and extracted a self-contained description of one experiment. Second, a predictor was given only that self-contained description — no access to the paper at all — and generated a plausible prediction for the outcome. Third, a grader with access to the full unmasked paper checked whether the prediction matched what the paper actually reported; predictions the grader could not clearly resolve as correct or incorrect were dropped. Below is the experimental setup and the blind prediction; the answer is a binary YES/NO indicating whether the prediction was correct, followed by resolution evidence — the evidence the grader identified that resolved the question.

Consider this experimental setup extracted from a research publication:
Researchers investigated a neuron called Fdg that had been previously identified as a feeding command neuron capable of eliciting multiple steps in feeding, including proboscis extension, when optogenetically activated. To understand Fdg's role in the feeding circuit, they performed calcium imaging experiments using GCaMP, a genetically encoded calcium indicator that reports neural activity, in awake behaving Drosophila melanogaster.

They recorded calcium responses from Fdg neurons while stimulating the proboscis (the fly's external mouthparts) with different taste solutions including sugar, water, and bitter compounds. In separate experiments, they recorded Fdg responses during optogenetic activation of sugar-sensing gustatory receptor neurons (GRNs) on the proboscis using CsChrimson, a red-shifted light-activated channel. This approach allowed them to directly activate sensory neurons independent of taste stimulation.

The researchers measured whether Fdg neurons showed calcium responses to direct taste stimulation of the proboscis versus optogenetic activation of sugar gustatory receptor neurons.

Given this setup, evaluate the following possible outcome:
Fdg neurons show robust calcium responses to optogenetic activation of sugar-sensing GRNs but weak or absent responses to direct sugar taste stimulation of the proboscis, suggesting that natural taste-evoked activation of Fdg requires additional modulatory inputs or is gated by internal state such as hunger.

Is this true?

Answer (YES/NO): NO